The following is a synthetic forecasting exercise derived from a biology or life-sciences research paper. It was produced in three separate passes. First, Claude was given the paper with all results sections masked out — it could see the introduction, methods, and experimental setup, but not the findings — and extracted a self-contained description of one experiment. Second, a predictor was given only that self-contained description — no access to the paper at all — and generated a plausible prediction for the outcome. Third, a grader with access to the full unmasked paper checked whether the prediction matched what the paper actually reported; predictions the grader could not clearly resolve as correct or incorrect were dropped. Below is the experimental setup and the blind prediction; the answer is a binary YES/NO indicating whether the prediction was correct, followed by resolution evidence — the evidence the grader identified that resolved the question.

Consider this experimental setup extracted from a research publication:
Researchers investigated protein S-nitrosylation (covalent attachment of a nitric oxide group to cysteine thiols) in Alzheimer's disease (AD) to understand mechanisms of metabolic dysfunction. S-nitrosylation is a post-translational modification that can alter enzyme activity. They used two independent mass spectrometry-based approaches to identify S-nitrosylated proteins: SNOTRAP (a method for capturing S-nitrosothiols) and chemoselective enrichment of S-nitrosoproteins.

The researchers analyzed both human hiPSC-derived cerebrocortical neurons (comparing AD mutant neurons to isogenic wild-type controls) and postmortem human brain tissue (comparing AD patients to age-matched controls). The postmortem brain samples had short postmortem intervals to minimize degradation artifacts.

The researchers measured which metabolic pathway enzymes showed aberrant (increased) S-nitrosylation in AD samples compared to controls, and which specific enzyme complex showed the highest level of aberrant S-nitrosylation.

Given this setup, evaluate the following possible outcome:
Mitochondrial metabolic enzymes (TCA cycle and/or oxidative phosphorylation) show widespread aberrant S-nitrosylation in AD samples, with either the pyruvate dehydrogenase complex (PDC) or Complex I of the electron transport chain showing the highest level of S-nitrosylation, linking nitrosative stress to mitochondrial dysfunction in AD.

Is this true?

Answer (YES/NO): NO